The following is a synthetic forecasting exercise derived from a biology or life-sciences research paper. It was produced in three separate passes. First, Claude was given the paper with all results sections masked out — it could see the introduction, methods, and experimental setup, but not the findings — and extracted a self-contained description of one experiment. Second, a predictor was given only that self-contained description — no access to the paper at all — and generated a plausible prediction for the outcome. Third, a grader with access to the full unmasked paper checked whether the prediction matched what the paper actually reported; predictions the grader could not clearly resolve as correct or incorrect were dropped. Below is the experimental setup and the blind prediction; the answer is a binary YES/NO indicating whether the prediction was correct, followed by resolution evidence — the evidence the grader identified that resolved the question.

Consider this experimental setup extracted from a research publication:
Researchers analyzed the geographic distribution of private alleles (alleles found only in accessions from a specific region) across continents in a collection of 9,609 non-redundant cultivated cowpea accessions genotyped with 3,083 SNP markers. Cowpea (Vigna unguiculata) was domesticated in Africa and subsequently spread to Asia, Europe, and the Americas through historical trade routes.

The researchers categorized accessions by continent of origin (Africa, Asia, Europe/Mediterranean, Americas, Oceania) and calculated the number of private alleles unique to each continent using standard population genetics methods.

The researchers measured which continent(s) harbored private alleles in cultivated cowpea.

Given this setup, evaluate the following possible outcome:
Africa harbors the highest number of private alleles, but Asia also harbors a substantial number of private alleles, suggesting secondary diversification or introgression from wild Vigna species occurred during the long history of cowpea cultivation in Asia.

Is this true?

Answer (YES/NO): NO